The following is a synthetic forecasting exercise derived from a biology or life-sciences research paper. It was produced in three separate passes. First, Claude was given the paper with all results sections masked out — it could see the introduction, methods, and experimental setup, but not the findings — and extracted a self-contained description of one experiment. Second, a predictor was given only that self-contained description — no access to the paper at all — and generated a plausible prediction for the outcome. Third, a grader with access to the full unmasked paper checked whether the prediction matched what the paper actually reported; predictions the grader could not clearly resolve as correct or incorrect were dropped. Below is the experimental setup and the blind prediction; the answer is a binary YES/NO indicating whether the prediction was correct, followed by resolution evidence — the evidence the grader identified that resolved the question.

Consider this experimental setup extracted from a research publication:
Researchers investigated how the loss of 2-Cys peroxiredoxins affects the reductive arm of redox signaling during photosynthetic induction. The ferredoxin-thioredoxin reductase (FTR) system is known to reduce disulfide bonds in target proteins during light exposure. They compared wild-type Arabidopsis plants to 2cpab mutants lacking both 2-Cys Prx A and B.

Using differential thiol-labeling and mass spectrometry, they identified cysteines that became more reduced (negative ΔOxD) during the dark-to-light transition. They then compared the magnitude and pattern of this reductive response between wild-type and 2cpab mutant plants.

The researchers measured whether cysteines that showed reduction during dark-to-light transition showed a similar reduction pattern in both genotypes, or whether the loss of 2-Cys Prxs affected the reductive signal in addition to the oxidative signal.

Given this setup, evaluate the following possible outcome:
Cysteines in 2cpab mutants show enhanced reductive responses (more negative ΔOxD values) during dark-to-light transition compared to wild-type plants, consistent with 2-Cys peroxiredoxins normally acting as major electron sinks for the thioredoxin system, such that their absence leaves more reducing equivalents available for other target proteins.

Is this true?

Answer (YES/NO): NO